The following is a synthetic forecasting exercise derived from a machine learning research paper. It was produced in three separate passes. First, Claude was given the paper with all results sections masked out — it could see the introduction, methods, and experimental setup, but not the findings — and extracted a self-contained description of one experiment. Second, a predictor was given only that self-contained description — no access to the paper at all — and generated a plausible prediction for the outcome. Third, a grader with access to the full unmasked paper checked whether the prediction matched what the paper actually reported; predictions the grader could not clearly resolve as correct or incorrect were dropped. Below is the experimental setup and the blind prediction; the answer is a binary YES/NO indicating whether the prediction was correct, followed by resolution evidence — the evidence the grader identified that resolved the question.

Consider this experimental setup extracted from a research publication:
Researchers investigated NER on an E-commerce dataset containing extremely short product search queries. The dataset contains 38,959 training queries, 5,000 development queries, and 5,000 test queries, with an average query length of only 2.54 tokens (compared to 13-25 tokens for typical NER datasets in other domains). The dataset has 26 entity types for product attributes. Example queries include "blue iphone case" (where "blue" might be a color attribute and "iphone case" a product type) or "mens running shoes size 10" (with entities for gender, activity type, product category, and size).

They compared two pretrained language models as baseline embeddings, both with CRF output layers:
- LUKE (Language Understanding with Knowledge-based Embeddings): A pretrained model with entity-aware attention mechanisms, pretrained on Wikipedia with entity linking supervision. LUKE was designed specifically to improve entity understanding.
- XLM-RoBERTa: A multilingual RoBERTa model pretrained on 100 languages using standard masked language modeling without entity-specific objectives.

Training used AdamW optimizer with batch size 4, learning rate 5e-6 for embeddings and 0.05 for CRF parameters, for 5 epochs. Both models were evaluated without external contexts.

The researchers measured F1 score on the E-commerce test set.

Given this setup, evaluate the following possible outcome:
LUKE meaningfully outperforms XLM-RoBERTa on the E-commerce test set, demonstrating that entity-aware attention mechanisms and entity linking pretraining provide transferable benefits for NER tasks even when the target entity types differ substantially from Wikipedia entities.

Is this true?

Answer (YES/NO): NO